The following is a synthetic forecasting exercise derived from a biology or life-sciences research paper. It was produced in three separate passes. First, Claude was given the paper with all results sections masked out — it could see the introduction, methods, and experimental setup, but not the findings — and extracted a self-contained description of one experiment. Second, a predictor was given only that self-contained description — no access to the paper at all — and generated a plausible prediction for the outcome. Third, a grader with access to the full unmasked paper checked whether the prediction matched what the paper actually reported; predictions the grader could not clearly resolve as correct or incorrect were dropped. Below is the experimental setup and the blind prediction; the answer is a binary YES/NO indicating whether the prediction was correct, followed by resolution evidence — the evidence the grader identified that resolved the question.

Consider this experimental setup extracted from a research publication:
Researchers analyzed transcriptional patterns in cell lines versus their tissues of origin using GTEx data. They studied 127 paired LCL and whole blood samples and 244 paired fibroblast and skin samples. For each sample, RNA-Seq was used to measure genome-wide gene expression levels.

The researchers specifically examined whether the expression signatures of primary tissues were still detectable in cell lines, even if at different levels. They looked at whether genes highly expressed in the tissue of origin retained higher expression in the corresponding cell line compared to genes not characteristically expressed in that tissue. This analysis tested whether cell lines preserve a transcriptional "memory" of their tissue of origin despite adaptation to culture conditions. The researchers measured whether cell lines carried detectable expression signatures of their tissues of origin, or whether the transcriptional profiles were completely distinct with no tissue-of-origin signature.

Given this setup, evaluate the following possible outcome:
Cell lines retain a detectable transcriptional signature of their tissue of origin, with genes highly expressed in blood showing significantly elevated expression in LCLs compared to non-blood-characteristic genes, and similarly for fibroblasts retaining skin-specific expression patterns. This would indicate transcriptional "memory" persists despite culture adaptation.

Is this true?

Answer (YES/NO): YES